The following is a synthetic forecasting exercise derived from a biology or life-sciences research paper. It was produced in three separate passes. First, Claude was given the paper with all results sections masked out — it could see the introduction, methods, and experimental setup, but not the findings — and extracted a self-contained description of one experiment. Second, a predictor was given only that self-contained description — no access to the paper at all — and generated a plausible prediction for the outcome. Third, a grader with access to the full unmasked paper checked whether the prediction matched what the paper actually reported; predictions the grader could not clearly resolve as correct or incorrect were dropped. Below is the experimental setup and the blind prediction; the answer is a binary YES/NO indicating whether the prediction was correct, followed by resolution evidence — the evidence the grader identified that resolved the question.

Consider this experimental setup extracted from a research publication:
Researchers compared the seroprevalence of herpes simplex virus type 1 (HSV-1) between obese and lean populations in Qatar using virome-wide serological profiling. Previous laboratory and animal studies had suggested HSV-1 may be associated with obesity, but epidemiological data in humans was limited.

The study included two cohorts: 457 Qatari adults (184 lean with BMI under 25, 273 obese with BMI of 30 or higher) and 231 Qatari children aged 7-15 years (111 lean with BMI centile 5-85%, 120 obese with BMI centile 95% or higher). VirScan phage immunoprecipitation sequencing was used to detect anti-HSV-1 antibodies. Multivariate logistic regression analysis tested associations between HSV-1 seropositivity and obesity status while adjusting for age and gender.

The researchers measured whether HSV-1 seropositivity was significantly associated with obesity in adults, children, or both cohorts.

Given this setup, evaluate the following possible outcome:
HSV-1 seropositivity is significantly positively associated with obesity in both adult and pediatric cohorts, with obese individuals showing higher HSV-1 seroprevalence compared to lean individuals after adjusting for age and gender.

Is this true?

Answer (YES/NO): NO